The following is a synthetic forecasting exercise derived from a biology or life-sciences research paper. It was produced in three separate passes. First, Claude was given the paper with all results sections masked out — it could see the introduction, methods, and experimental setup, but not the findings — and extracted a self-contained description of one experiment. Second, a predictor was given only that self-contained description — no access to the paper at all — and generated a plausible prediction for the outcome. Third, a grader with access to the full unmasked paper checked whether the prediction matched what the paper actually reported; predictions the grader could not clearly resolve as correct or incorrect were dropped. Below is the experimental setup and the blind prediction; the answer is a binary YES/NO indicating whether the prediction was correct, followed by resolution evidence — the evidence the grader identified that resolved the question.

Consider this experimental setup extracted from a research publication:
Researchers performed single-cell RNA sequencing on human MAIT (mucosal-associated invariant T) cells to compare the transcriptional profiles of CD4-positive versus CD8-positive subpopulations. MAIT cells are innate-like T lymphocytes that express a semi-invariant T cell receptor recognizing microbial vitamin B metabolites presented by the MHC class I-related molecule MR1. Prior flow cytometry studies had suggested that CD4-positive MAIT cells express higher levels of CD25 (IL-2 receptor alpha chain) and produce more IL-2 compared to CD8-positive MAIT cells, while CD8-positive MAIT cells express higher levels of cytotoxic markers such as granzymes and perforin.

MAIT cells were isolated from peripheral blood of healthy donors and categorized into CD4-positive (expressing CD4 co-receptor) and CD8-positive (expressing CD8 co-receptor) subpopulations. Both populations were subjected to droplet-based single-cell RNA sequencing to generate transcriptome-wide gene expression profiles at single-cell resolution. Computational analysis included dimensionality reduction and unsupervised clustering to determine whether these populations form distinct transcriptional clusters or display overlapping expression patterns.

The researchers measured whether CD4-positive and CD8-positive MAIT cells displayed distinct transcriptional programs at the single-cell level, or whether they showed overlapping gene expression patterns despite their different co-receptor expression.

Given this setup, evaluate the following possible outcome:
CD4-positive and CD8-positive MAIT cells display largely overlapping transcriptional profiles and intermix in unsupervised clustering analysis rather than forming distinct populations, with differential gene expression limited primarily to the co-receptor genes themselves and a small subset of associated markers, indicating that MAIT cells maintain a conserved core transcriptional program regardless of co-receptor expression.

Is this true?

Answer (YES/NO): NO